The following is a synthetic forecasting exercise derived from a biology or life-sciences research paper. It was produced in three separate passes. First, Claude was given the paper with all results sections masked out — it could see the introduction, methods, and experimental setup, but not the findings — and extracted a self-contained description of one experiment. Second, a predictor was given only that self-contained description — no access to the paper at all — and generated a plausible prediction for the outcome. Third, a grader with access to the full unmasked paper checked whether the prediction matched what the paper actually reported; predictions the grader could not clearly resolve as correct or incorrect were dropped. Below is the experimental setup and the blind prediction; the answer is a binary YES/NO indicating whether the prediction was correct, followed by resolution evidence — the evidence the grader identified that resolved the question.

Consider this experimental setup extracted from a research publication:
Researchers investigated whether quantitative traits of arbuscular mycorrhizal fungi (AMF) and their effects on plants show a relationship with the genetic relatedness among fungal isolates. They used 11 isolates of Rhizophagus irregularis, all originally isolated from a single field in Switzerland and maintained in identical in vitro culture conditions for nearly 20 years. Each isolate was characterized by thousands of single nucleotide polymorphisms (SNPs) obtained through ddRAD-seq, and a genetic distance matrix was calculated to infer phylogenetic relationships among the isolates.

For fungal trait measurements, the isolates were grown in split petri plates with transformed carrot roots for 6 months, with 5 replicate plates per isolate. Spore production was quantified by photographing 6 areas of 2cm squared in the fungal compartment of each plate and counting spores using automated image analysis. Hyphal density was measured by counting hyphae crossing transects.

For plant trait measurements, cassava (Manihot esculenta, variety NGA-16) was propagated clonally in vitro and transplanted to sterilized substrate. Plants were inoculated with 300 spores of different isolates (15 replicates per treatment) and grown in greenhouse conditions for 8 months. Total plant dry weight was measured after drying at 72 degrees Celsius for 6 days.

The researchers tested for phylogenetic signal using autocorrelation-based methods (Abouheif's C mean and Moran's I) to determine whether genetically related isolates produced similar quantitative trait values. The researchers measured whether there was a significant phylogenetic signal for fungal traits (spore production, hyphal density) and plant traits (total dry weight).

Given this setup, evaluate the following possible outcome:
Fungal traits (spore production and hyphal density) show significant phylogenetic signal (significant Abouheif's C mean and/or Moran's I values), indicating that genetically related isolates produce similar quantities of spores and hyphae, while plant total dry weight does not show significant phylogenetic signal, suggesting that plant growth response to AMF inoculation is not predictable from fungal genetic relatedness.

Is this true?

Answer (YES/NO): NO